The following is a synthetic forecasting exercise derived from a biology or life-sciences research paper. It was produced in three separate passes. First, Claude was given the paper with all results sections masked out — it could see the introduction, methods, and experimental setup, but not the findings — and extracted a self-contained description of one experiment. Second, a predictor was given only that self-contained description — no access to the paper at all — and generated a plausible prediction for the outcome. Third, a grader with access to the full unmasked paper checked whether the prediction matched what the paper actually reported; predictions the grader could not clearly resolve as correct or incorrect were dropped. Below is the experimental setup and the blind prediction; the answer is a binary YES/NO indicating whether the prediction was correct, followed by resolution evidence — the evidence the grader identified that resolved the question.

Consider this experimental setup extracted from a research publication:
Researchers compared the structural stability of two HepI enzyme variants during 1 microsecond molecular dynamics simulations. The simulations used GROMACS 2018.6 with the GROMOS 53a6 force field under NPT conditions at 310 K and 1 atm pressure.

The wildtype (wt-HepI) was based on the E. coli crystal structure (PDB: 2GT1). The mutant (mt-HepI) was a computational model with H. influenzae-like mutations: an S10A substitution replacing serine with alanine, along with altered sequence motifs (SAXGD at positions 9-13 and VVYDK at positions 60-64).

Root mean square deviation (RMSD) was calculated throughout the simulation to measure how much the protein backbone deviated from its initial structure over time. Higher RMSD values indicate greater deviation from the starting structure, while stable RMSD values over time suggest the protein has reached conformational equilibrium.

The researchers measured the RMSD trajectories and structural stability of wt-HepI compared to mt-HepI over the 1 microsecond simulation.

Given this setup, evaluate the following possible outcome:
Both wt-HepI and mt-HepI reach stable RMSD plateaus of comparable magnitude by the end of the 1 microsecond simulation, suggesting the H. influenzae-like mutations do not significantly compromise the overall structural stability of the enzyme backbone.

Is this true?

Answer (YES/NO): YES